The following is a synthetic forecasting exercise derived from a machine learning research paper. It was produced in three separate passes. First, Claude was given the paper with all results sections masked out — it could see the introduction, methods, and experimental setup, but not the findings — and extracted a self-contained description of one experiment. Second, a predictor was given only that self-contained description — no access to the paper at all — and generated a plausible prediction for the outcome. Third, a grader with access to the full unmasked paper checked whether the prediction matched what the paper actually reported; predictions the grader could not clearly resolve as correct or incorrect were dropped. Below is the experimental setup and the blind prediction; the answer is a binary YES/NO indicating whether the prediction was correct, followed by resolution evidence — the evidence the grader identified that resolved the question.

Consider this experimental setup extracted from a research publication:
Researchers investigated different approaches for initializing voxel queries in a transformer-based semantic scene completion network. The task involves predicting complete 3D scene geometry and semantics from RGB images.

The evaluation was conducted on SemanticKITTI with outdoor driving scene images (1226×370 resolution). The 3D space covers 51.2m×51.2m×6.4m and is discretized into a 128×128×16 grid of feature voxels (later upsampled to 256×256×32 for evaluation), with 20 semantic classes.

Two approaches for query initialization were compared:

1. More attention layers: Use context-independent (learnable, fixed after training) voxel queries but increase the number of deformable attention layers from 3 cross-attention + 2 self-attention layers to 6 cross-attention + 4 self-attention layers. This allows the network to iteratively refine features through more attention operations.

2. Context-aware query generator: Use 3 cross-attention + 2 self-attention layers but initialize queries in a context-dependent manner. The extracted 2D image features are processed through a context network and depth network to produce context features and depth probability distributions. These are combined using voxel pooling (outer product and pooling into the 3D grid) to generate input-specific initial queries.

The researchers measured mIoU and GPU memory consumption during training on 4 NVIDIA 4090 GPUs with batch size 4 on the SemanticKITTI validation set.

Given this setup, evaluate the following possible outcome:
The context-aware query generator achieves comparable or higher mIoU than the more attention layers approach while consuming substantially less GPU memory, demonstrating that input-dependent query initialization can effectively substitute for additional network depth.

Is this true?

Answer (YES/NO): YES